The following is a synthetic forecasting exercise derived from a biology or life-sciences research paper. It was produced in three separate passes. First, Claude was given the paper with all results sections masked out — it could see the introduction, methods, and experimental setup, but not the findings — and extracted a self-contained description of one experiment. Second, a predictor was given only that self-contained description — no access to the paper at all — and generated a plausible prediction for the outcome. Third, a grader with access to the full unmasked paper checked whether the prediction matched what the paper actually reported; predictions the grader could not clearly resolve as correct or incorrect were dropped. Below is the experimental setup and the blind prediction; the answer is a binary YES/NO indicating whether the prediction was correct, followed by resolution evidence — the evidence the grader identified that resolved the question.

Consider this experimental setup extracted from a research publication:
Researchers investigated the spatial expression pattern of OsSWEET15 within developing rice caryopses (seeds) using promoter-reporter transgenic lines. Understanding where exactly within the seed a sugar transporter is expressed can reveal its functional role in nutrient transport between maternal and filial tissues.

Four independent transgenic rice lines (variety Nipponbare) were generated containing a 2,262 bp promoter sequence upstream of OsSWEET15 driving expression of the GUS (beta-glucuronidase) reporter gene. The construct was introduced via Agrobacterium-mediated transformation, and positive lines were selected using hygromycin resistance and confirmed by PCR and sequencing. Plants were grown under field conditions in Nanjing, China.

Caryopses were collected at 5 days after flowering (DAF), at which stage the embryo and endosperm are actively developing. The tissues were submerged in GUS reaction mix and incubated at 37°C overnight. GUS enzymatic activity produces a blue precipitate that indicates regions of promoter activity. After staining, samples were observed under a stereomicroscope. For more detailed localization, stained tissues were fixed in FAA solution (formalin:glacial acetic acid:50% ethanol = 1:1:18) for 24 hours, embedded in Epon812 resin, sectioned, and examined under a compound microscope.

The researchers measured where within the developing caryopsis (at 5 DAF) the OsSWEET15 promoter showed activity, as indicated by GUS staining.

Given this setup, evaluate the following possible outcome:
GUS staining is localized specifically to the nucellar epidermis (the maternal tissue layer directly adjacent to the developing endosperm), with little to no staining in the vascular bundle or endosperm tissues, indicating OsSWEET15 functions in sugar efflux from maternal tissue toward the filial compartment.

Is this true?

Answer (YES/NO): NO